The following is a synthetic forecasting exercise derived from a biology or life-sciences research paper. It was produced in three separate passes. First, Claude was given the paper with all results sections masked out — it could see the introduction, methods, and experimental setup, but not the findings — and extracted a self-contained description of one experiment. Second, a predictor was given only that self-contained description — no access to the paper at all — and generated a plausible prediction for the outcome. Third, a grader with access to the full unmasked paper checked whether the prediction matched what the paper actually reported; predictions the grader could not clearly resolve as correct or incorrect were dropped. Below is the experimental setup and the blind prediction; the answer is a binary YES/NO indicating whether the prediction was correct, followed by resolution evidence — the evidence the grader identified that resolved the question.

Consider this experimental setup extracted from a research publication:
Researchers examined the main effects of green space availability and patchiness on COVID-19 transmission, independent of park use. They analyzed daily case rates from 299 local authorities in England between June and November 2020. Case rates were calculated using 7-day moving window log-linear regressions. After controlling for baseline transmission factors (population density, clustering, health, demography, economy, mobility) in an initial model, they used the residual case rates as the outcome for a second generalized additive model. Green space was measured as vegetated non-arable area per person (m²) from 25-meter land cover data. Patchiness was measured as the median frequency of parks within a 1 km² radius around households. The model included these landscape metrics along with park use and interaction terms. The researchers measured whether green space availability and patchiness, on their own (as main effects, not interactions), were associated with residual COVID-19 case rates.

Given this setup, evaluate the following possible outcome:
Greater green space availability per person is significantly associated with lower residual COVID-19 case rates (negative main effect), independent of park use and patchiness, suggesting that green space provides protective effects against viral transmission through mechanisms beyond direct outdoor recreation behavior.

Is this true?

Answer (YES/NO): NO